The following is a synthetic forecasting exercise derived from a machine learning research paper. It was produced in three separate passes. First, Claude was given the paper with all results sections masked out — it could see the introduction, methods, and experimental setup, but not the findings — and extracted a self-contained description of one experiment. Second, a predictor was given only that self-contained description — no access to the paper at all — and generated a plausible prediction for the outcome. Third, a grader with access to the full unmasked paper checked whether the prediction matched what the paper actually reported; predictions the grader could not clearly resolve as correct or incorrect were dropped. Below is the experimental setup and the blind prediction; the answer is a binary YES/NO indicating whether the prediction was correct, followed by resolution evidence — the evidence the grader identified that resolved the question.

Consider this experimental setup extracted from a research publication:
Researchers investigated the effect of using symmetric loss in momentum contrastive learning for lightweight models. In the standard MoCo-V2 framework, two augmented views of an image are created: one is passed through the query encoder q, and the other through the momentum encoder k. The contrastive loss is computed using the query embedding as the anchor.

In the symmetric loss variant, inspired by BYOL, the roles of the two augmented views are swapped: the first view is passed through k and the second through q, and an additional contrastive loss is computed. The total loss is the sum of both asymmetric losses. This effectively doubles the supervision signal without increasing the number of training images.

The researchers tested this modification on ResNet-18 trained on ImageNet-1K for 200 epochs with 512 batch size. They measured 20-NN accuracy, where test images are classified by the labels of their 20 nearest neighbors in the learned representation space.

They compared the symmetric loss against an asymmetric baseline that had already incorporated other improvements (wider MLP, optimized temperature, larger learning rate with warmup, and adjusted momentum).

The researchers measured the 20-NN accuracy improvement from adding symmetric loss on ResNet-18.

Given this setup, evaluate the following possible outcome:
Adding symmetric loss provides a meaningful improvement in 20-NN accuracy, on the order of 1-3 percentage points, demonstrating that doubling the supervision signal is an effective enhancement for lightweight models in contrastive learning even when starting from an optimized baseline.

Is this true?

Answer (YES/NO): YES